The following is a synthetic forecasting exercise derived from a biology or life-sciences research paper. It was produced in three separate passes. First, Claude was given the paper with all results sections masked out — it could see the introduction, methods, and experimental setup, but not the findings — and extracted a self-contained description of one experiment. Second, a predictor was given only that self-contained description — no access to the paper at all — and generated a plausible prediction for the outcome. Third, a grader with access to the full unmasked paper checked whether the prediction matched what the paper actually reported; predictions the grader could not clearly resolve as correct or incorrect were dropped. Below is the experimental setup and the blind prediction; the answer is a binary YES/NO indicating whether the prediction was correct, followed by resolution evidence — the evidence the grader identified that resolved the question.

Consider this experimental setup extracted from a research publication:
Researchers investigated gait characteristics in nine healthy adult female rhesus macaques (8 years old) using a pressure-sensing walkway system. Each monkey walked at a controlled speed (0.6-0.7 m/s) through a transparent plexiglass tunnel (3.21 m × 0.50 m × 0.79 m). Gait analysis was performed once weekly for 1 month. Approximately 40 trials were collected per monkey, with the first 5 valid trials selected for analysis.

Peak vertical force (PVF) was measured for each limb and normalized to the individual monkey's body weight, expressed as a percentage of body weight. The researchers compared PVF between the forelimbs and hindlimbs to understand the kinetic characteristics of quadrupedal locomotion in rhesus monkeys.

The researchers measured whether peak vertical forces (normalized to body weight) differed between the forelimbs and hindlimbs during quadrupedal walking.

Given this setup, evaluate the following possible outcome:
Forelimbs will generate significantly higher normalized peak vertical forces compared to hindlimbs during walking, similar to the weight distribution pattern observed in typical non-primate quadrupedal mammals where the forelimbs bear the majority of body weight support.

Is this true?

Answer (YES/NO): YES